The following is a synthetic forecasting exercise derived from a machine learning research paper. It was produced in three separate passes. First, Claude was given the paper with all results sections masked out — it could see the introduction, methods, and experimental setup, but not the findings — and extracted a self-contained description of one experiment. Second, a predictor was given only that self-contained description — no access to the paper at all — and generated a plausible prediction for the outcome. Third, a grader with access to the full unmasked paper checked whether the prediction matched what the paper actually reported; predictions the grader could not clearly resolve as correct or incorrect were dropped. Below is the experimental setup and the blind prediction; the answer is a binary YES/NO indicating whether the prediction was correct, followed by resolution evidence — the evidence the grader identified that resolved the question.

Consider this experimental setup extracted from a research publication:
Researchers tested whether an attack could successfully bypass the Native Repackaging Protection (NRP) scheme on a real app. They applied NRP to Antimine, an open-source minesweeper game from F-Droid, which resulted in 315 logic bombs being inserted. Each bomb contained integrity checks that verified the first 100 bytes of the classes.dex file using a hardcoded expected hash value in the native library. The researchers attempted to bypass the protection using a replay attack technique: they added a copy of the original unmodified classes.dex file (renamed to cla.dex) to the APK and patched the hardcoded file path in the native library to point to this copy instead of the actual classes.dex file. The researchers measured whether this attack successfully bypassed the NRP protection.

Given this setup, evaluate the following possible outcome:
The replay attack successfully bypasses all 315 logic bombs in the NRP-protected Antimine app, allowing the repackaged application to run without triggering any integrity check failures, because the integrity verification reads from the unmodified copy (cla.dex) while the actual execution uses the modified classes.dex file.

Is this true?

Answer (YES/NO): YES